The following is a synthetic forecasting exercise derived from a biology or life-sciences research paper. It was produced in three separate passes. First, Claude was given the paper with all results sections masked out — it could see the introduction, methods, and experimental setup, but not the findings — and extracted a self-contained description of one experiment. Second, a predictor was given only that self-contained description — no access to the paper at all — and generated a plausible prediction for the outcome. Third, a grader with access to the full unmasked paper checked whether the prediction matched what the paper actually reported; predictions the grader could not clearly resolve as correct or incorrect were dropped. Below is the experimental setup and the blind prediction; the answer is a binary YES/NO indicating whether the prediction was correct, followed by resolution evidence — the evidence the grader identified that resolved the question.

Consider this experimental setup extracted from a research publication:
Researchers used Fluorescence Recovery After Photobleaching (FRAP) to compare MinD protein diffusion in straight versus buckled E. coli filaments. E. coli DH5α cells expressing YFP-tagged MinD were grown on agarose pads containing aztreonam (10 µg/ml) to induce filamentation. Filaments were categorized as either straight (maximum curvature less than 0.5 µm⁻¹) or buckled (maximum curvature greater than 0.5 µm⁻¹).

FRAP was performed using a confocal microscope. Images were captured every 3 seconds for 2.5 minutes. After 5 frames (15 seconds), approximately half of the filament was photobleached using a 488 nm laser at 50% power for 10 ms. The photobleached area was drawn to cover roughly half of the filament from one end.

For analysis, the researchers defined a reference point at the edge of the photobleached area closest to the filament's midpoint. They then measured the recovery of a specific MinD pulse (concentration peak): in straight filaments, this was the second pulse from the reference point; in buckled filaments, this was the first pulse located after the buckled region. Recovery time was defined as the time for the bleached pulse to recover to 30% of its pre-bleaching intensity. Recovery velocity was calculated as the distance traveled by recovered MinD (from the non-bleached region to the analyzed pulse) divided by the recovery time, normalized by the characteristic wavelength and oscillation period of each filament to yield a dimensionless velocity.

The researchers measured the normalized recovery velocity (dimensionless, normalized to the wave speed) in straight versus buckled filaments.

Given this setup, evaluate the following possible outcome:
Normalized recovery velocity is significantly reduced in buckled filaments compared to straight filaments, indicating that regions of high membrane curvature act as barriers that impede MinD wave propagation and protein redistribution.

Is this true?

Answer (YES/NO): NO